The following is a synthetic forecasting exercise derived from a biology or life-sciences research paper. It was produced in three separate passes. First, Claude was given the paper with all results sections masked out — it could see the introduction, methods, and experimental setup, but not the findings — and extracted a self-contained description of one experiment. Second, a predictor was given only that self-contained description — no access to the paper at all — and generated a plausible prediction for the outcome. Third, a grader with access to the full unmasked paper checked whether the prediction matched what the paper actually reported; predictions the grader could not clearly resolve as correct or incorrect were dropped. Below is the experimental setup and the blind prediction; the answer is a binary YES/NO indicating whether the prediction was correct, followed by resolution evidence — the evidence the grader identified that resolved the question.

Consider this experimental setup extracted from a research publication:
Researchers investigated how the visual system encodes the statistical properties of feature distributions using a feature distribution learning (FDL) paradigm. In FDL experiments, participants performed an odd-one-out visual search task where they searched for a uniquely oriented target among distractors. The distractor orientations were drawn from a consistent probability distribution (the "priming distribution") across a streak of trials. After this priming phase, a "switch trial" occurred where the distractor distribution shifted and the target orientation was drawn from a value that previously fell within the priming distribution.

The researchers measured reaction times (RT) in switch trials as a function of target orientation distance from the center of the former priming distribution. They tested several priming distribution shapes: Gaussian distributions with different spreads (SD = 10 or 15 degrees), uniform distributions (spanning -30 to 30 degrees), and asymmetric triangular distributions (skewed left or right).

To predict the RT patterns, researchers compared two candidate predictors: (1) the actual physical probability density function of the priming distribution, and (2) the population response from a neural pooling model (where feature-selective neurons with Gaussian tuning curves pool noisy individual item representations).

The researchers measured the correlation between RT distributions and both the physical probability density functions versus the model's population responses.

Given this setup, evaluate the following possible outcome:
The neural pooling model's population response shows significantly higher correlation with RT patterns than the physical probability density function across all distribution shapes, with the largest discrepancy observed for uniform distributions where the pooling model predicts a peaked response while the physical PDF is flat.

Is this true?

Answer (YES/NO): NO